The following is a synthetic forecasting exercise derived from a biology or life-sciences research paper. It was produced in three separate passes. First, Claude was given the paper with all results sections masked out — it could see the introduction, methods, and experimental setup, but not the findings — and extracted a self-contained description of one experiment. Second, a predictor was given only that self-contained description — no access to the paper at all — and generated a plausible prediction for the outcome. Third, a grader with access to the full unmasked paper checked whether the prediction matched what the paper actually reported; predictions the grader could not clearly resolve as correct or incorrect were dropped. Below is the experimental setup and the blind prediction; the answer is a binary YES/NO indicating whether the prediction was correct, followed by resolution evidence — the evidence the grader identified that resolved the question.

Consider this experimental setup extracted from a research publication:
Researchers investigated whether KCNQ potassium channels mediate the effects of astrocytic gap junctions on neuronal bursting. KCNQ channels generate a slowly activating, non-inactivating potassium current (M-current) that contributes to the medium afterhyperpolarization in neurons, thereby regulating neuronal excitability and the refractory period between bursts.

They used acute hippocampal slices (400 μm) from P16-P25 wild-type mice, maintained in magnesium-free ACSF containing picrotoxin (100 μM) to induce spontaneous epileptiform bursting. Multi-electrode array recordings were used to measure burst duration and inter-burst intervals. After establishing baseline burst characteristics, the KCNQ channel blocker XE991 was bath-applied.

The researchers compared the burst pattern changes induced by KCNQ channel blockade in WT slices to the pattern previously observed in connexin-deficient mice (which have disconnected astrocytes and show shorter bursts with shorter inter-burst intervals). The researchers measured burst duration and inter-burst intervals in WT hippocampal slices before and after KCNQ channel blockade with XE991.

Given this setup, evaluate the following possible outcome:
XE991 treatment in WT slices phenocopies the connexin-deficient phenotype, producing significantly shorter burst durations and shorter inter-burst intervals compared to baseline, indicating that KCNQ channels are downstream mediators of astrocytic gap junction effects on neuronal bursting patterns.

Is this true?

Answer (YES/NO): YES